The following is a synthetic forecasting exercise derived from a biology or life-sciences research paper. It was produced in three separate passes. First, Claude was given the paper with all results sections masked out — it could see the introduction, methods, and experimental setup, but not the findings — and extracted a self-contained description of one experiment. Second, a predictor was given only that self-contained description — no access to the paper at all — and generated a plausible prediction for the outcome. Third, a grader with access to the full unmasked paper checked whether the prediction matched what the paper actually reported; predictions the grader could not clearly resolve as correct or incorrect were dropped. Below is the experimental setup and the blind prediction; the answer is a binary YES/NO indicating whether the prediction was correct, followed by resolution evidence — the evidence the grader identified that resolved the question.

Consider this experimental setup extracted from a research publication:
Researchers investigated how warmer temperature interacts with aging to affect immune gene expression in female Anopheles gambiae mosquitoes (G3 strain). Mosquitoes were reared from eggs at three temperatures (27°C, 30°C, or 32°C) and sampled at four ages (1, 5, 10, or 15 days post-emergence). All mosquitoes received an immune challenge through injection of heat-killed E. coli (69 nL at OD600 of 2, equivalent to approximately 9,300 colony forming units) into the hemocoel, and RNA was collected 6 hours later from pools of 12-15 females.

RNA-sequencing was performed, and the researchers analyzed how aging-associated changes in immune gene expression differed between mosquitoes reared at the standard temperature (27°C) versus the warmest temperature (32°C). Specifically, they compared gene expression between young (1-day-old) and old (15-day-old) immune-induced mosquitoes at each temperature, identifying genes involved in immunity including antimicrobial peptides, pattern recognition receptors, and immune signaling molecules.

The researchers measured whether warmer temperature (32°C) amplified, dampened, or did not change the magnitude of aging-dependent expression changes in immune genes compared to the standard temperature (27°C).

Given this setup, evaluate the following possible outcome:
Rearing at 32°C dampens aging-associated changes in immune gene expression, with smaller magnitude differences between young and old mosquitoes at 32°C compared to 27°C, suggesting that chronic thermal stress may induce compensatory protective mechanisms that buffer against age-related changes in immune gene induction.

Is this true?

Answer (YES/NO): NO